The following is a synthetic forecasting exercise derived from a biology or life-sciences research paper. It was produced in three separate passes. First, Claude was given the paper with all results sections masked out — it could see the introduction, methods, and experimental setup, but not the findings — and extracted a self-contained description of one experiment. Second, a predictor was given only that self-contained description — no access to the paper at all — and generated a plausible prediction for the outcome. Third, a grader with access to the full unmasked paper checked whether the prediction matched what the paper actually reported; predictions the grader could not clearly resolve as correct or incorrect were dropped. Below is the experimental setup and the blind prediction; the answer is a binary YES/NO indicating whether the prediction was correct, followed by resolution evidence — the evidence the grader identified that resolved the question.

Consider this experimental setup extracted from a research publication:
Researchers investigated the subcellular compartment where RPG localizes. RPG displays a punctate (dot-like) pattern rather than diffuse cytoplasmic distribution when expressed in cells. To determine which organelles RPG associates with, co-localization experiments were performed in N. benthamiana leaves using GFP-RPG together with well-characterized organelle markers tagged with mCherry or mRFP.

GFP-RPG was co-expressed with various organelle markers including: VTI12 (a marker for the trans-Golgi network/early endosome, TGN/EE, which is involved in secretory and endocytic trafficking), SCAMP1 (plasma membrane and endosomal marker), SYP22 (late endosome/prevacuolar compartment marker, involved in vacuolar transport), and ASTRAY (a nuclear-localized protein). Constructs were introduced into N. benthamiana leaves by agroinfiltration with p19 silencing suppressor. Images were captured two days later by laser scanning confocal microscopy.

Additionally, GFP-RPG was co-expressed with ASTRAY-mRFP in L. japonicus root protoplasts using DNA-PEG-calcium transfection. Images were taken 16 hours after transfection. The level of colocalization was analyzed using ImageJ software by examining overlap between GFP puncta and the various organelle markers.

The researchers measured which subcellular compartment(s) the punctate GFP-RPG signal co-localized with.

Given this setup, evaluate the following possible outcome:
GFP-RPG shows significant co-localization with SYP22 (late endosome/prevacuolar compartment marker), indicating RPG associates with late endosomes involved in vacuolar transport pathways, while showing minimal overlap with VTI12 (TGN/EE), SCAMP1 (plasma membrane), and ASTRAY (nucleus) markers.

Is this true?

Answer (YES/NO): NO